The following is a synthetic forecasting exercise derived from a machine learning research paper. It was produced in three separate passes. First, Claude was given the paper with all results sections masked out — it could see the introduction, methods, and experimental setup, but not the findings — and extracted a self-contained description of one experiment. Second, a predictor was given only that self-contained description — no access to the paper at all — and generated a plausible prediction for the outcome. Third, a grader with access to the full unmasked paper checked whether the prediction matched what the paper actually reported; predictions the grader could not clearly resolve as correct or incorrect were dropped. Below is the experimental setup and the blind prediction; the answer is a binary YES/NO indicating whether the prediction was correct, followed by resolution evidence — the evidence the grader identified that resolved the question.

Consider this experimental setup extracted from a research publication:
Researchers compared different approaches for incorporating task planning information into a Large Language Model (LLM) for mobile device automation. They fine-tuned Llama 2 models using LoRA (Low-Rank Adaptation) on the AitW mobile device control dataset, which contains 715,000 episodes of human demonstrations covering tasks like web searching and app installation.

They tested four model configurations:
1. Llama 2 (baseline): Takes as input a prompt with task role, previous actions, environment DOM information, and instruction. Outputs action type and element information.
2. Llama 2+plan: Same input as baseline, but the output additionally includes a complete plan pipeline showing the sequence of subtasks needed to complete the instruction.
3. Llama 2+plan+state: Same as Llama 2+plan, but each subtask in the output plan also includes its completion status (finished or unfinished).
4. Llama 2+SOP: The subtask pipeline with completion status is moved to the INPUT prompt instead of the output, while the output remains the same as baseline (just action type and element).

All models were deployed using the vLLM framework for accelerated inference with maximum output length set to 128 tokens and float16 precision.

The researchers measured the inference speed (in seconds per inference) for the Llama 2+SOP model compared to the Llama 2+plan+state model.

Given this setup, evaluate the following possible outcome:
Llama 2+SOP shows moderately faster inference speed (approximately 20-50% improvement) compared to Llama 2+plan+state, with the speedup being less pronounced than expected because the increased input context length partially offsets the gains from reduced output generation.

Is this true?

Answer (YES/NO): NO